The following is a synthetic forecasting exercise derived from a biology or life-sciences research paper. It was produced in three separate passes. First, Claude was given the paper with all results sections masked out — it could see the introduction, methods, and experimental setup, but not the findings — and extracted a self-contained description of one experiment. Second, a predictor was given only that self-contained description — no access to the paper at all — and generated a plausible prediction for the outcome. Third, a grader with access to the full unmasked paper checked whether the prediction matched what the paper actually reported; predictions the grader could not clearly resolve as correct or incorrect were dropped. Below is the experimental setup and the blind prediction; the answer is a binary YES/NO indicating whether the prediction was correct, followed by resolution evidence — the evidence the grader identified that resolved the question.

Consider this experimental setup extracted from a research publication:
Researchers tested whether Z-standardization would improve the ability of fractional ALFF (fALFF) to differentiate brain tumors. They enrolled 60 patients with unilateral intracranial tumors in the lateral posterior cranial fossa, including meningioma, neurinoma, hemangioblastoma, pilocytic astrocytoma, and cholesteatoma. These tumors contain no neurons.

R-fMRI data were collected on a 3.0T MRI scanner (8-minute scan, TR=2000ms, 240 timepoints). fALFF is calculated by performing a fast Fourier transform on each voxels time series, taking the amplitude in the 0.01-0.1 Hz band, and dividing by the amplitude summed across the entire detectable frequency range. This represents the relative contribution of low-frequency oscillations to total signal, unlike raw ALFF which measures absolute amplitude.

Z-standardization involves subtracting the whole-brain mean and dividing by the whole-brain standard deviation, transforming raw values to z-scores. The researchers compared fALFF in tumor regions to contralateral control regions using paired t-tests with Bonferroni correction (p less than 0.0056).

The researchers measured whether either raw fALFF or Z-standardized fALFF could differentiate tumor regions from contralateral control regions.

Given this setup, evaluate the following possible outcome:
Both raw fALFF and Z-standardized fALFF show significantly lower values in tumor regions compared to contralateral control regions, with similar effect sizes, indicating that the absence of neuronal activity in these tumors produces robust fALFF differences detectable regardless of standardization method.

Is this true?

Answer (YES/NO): NO